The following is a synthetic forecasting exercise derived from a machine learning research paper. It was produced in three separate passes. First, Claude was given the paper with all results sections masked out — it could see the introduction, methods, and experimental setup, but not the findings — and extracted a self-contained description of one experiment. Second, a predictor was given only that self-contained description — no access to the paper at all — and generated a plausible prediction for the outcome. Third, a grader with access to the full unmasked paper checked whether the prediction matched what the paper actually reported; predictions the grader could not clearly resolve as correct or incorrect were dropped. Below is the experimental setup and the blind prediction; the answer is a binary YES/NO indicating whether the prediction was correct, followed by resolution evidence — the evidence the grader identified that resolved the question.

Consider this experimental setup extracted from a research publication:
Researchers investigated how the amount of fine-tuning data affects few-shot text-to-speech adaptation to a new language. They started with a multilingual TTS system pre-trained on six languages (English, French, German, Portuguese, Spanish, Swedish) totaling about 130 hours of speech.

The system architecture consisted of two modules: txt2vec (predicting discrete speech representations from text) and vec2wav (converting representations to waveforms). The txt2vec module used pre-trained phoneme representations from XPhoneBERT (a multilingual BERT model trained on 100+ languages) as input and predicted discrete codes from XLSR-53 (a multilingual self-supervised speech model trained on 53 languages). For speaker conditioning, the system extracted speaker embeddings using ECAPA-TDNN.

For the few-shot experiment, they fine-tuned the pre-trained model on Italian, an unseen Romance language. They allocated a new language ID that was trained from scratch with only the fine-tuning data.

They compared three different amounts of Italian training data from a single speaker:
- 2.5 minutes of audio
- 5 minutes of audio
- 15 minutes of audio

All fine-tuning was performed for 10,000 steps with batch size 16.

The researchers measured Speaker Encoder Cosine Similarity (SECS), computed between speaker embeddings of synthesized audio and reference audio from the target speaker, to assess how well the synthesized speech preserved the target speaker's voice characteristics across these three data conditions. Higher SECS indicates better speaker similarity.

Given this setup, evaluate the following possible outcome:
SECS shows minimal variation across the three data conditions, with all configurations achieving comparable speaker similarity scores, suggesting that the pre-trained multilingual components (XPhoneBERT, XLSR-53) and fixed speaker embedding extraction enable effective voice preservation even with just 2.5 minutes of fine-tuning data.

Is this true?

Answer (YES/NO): YES